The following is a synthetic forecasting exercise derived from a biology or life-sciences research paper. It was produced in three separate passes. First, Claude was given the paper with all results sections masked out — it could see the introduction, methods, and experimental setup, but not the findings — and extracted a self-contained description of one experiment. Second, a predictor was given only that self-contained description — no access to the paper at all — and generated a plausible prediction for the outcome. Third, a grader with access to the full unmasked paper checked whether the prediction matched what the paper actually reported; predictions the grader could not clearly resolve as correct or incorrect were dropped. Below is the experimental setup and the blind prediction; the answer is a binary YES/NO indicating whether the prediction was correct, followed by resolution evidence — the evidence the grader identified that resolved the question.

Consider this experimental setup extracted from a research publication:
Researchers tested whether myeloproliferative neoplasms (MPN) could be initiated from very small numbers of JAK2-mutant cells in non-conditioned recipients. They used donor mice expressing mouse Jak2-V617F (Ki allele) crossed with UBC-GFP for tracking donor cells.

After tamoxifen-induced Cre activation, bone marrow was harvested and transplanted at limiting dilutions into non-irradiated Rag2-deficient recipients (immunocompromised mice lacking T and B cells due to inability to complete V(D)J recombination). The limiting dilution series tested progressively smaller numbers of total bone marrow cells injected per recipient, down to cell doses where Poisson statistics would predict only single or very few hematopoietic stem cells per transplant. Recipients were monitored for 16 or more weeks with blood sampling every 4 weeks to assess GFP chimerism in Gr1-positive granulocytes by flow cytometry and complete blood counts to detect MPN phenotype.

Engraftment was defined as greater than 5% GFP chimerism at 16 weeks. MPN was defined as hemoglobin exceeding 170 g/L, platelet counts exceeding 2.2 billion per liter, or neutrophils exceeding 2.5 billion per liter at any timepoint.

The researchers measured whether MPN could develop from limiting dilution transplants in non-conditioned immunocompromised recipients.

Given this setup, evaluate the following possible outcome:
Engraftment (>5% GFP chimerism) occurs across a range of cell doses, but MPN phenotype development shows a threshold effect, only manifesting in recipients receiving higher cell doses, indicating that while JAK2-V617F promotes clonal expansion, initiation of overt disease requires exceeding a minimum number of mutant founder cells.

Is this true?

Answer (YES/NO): NO